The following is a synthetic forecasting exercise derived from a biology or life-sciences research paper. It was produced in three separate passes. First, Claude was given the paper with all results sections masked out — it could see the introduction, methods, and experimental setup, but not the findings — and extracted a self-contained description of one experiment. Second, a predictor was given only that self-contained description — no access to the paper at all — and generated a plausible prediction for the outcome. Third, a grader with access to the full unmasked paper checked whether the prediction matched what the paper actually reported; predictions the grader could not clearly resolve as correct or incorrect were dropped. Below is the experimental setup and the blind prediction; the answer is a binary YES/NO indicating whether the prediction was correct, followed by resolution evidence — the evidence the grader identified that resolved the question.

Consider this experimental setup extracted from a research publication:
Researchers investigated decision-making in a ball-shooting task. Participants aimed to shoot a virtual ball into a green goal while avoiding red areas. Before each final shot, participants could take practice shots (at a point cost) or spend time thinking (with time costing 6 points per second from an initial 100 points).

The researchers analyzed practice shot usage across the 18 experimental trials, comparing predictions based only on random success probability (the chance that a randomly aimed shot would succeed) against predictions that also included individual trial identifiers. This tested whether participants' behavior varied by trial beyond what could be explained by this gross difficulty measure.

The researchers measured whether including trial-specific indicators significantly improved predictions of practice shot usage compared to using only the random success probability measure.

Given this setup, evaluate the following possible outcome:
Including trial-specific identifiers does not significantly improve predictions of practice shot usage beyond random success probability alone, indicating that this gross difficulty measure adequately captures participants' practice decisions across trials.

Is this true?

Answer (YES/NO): NO